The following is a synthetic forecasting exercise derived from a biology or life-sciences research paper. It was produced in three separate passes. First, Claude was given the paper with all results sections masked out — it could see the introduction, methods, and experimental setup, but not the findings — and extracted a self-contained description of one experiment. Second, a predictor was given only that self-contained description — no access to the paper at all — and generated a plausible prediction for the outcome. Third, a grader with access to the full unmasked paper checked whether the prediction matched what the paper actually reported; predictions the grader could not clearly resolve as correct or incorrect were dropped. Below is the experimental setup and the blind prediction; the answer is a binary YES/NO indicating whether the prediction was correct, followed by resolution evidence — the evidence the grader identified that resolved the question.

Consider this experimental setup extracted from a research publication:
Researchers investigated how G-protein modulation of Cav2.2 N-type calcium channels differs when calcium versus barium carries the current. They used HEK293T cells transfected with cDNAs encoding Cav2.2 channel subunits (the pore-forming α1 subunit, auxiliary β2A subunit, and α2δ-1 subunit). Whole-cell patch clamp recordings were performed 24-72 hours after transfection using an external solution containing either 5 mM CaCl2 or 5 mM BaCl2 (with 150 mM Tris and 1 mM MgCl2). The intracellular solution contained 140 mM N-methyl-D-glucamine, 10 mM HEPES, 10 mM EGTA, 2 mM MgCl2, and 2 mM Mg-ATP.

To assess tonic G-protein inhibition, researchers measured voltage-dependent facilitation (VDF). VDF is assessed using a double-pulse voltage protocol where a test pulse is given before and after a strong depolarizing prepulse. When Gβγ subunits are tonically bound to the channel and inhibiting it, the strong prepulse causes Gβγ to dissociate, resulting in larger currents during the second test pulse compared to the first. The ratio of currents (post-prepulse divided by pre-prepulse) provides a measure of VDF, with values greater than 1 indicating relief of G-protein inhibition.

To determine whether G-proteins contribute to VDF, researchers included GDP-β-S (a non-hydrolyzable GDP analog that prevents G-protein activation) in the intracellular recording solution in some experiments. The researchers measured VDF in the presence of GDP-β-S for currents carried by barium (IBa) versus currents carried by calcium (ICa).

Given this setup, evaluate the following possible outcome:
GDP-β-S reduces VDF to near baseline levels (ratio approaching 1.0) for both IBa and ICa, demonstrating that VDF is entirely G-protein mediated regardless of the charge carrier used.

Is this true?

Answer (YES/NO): NO